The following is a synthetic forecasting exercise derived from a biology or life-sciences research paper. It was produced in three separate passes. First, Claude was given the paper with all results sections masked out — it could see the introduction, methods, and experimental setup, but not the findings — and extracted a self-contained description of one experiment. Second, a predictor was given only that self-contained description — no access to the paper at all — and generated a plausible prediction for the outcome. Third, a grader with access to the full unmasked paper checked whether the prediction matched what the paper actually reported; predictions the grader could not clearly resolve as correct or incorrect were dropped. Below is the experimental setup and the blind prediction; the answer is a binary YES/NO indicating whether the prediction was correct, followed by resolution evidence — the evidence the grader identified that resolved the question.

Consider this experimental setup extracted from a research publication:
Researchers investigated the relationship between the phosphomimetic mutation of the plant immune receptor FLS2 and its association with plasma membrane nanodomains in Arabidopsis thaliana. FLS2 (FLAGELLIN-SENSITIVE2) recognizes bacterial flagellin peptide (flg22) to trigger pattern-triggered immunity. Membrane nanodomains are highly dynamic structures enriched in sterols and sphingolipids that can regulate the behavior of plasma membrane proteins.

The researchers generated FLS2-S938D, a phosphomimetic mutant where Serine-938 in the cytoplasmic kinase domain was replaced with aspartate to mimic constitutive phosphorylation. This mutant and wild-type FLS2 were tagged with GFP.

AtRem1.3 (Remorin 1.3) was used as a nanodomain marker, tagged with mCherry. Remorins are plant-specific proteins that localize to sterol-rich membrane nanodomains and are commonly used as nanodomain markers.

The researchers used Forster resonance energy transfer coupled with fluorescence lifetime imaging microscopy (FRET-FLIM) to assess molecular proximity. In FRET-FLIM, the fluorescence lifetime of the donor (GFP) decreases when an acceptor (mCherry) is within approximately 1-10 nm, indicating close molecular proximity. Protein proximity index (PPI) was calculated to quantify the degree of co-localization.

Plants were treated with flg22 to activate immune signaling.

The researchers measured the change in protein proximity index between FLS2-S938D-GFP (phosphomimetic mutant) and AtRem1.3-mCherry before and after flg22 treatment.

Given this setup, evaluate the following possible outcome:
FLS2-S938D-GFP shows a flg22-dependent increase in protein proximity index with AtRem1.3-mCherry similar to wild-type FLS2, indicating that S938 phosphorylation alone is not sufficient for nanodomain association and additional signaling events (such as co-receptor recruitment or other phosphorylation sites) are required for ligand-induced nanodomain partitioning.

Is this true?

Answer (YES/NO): YES